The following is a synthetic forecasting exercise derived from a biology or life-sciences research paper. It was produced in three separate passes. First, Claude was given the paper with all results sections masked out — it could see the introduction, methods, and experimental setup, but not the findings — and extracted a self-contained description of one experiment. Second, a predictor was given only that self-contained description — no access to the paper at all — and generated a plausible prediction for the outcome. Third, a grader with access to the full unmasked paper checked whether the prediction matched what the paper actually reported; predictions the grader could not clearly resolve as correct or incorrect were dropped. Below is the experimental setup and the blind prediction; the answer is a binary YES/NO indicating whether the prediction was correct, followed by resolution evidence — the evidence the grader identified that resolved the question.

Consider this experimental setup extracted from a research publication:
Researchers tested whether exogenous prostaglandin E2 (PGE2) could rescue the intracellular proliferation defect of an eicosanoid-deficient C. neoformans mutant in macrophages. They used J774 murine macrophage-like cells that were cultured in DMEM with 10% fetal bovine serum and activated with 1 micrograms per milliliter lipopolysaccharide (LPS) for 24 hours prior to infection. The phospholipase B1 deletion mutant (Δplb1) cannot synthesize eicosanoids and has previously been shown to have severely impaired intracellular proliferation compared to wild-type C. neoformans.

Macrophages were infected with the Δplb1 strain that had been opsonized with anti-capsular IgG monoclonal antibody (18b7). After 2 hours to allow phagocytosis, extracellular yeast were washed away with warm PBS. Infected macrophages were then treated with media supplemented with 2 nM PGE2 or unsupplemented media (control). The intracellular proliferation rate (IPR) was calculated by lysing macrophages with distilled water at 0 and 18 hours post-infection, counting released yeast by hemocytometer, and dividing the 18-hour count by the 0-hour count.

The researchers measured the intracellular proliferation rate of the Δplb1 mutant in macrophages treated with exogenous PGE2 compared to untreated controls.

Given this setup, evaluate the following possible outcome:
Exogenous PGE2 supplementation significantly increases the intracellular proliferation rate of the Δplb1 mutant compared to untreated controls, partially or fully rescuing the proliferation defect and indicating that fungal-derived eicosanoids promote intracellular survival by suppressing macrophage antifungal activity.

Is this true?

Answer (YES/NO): YES